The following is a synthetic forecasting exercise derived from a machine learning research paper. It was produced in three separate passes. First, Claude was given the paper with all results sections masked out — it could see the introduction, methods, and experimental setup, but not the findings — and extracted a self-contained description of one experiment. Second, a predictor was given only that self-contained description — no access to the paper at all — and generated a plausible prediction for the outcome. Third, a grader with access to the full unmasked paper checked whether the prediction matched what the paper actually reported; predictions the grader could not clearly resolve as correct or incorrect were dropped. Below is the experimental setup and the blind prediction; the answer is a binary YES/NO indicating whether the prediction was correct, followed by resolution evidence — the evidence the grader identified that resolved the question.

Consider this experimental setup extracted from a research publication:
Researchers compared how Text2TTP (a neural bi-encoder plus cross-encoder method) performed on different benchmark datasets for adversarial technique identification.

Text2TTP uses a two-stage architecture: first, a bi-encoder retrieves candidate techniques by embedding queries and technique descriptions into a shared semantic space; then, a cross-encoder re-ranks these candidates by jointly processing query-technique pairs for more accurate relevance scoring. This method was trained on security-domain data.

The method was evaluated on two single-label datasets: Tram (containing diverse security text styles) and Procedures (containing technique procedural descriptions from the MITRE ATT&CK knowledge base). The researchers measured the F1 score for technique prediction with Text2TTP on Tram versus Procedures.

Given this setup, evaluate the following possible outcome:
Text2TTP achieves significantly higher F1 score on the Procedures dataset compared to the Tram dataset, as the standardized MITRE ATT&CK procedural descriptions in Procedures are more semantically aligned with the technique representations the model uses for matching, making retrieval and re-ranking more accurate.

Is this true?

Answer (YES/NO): YES